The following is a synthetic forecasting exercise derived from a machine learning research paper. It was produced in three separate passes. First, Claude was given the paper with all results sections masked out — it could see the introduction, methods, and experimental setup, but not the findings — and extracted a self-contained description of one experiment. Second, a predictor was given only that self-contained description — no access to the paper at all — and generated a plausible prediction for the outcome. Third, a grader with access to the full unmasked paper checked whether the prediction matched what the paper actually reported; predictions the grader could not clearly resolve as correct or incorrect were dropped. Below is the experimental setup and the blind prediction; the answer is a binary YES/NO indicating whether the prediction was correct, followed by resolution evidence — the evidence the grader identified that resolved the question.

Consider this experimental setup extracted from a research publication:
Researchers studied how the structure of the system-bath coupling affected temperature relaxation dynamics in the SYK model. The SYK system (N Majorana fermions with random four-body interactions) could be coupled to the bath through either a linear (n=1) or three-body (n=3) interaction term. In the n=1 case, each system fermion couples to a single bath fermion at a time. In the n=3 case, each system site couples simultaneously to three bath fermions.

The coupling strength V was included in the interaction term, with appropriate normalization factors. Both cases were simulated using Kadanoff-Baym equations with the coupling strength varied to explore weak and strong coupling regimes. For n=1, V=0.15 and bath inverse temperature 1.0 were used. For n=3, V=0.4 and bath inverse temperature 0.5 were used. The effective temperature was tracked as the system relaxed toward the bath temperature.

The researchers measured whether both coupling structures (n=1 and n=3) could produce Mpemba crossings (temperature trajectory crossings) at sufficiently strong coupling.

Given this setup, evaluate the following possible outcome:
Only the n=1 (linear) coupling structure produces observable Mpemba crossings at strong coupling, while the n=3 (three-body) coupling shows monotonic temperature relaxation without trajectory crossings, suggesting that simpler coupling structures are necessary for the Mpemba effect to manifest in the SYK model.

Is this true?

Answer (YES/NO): NO